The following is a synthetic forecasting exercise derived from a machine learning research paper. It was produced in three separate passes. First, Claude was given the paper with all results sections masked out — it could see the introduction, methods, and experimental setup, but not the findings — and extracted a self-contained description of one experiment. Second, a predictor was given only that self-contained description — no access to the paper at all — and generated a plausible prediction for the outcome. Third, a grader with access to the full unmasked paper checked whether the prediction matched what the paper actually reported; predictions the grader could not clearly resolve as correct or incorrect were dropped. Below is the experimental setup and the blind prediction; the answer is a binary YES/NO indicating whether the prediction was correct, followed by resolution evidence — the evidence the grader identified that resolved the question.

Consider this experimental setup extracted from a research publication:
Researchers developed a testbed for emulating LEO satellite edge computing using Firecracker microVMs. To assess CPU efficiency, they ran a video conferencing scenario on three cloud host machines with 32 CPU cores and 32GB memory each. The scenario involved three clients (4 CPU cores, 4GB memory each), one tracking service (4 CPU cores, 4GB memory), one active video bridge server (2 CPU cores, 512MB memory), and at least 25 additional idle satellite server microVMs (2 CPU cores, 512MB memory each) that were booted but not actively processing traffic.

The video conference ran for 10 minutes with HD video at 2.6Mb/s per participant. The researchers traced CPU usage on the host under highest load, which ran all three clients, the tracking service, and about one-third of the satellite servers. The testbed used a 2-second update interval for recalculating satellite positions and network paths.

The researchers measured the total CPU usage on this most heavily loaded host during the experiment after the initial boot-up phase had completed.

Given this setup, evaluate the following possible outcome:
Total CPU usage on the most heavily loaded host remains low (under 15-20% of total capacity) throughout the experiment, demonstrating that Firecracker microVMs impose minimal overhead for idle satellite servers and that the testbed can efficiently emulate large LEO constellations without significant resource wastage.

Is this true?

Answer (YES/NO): YES